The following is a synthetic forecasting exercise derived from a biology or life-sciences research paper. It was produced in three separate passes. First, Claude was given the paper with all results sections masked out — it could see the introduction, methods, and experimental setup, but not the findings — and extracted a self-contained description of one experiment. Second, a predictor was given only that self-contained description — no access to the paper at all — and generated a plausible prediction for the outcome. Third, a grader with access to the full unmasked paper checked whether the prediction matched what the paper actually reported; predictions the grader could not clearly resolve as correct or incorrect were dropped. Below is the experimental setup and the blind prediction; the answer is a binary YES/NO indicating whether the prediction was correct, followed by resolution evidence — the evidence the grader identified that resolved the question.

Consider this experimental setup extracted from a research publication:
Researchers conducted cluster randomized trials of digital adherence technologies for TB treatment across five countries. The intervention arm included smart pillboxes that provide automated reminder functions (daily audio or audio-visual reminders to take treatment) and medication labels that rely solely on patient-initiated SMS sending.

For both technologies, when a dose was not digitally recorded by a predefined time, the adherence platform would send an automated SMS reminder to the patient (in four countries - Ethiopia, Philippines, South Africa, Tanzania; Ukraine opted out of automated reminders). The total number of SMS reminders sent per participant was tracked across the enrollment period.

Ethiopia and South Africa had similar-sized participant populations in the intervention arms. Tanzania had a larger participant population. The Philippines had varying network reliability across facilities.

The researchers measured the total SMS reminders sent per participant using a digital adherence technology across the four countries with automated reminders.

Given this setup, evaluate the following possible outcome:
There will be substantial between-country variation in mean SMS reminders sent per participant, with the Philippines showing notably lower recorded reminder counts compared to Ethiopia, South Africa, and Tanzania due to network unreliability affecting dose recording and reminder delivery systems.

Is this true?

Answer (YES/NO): NO